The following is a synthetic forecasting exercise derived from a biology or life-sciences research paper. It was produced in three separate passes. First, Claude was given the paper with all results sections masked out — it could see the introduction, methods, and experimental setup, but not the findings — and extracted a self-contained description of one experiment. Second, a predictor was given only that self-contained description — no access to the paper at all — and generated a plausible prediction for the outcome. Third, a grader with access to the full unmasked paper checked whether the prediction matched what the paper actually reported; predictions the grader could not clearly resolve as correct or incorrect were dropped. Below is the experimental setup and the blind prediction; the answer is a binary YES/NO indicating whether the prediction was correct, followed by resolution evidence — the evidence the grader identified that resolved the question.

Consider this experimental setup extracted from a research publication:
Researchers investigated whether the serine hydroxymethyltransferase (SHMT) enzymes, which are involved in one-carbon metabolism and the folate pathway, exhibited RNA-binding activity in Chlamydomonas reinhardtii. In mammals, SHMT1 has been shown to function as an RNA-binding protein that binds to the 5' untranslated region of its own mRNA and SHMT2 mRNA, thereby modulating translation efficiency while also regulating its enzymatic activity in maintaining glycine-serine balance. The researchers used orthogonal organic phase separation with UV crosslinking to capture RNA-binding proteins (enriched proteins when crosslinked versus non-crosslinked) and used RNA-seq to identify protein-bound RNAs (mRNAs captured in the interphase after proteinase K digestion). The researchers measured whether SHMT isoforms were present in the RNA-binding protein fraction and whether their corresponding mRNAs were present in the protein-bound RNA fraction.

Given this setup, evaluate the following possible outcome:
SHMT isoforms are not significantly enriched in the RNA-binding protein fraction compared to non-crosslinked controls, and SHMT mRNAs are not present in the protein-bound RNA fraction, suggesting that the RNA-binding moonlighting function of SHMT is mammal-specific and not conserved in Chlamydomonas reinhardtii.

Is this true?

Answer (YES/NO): NO